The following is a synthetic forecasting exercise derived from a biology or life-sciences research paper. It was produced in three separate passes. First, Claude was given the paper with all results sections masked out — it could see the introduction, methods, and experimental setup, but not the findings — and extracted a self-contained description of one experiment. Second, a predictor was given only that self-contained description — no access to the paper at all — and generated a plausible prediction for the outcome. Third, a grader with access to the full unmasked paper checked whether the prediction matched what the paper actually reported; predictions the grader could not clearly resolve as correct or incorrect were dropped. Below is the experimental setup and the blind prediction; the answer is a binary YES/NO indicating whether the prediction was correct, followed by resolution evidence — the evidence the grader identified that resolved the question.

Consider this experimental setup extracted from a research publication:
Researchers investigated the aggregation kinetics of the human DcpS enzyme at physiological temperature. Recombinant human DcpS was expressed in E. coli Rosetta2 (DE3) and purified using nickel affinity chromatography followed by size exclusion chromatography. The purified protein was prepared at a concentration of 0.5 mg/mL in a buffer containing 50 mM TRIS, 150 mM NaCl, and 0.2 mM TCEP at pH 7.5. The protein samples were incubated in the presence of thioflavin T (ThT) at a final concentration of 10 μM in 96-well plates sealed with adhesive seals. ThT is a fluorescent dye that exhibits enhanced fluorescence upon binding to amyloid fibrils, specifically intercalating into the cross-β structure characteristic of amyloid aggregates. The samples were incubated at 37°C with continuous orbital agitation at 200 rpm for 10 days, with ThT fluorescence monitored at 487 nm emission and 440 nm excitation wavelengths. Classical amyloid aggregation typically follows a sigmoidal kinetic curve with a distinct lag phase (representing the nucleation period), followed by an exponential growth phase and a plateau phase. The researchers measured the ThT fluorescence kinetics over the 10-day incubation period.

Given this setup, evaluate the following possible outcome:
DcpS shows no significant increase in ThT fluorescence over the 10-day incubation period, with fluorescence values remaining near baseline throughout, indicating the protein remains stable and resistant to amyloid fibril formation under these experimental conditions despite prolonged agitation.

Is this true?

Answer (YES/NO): NO